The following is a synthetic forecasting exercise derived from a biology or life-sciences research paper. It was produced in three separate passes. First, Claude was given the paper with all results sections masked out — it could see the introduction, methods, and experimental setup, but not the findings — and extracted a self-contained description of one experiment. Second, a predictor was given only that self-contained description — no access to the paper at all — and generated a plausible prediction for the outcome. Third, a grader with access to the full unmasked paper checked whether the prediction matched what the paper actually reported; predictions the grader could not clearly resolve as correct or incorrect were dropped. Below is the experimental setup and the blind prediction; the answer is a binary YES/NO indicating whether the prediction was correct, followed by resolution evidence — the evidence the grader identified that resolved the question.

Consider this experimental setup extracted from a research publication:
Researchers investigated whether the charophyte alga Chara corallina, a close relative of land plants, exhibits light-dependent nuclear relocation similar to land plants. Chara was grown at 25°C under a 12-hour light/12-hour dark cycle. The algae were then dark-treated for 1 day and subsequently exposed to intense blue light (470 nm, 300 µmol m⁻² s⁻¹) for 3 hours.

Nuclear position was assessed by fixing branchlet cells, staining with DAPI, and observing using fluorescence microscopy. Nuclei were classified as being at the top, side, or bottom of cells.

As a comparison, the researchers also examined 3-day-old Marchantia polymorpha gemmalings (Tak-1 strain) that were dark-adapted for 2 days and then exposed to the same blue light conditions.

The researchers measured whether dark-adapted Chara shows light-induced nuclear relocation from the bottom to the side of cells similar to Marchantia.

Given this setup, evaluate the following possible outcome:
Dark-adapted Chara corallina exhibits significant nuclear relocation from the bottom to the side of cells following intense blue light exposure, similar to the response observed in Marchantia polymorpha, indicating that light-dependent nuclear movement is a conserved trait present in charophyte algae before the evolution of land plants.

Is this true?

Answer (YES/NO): NO